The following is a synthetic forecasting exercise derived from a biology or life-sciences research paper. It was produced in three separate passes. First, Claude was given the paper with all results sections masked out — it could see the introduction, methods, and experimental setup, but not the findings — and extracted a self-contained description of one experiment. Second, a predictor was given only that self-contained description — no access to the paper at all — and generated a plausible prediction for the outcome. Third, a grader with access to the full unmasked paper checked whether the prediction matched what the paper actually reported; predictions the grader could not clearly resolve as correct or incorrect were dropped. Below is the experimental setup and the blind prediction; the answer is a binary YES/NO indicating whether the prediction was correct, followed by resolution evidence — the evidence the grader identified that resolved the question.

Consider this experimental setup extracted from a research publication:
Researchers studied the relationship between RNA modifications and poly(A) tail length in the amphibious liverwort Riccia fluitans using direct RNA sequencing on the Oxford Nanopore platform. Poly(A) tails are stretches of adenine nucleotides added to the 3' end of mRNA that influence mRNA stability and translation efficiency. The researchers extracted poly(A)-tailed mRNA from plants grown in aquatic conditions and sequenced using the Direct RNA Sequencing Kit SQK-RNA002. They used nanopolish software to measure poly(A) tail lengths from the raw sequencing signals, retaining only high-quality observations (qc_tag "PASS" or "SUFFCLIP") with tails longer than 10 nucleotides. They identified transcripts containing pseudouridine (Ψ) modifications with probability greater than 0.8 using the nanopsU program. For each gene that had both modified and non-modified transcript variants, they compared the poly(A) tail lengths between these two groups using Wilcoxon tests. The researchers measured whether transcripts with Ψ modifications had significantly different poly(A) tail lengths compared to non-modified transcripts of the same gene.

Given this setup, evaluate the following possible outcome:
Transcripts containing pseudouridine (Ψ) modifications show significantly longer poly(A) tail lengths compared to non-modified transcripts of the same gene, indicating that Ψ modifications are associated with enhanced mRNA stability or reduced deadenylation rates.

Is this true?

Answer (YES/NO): NO